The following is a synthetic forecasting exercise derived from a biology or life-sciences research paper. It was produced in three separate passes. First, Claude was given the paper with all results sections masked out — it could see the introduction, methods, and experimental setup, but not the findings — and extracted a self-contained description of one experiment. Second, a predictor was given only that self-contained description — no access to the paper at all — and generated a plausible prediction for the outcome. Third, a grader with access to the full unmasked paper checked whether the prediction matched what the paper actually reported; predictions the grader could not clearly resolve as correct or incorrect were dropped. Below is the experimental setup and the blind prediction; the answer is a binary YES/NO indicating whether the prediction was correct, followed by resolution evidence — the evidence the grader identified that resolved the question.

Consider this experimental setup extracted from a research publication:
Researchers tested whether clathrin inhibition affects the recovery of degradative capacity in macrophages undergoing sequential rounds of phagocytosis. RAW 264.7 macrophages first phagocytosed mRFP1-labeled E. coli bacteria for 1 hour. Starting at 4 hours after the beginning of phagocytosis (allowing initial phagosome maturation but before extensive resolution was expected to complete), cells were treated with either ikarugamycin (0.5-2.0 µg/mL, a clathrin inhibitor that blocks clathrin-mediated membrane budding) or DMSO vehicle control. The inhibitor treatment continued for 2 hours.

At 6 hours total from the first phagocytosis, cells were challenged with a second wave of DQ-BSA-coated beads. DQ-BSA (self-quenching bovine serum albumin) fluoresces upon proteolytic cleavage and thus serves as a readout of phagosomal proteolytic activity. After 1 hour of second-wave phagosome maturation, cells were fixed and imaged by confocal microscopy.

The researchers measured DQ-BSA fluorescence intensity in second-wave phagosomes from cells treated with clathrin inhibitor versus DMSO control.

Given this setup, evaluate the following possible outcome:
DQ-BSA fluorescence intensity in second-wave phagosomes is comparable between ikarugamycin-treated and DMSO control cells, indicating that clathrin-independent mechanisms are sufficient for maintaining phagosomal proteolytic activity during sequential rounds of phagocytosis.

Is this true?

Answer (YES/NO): NO